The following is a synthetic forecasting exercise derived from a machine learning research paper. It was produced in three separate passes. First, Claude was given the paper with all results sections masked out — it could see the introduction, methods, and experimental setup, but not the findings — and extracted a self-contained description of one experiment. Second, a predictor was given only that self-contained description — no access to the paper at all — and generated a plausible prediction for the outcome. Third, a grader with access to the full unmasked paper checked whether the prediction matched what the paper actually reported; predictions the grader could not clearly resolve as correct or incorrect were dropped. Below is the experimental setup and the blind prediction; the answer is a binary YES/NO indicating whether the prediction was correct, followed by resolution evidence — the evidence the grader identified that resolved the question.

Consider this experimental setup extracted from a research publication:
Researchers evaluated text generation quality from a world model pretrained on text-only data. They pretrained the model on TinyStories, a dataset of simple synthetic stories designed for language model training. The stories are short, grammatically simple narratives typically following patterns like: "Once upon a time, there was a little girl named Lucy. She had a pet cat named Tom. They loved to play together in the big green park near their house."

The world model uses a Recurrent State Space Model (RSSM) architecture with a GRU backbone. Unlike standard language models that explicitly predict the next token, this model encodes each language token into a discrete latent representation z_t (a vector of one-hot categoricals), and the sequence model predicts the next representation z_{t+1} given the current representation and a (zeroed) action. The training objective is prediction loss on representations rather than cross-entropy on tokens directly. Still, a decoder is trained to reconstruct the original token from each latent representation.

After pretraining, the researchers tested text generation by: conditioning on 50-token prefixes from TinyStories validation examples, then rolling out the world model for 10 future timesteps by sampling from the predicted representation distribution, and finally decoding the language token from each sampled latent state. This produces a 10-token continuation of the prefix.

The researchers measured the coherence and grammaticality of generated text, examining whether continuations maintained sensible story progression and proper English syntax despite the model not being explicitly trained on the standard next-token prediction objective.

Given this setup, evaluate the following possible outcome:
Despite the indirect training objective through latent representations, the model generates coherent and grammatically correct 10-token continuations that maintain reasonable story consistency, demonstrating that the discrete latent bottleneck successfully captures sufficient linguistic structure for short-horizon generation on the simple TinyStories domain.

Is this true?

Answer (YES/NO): NO